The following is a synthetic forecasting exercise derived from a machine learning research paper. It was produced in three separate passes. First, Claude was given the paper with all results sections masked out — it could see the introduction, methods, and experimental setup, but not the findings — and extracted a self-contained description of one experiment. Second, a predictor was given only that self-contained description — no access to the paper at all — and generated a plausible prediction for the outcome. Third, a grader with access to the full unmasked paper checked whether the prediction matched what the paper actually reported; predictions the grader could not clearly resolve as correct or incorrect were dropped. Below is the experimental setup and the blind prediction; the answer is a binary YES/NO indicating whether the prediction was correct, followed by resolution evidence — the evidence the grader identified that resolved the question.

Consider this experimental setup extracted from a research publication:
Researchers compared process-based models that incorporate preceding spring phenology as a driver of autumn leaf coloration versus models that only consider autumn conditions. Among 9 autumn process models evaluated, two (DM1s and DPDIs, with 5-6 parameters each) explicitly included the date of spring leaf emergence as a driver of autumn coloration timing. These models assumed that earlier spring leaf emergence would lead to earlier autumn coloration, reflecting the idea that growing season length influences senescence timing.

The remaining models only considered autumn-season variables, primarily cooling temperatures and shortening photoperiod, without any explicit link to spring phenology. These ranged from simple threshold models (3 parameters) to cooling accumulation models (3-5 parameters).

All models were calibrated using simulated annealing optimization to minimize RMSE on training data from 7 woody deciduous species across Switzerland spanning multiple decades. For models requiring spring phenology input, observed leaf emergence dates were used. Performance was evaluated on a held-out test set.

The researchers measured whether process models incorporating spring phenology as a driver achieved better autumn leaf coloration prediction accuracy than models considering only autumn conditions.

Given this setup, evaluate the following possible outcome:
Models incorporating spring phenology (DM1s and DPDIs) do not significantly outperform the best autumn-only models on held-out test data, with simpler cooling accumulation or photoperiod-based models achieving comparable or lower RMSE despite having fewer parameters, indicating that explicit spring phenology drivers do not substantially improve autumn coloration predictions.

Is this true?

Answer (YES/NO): YES